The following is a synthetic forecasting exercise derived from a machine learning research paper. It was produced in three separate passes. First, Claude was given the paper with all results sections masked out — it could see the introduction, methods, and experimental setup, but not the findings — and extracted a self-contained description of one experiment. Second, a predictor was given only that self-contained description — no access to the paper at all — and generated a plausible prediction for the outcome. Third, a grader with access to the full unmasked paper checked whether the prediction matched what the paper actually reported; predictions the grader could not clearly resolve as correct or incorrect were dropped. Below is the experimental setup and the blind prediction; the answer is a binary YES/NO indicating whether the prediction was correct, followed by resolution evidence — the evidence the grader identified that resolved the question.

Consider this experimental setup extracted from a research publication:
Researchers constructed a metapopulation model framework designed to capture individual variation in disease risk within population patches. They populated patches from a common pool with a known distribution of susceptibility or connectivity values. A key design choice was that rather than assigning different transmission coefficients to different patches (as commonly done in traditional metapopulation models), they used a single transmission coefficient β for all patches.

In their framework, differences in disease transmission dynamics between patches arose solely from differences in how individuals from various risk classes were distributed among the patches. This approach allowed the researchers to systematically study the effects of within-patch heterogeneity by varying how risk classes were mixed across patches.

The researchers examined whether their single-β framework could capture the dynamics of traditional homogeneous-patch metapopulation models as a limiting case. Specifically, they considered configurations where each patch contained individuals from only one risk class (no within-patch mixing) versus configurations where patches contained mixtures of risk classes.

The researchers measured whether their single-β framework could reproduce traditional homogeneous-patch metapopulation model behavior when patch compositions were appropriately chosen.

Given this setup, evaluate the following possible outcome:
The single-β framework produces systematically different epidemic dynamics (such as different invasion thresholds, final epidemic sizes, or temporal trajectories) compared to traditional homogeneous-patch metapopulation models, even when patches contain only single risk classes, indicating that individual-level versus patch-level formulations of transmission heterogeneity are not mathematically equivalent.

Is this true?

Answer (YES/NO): NO